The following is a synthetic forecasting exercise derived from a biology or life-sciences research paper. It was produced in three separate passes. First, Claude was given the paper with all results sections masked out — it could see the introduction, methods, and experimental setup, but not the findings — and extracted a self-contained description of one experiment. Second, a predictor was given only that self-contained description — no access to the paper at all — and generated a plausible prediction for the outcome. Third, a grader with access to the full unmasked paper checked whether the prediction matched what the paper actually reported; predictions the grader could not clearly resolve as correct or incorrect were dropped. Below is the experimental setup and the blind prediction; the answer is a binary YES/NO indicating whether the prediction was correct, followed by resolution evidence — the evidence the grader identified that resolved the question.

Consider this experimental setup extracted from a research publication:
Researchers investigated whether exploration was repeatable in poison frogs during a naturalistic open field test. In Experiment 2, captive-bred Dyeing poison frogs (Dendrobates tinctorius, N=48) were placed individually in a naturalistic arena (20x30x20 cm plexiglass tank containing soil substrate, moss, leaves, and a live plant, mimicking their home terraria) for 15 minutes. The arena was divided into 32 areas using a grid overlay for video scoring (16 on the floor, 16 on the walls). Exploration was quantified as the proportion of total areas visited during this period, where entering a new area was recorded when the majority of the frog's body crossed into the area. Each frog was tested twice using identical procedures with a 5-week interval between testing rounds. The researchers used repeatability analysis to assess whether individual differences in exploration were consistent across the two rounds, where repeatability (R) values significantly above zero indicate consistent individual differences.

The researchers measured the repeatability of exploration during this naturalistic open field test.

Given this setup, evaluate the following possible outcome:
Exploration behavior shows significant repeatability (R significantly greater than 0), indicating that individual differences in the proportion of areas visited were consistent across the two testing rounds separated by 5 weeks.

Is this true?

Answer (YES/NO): YES